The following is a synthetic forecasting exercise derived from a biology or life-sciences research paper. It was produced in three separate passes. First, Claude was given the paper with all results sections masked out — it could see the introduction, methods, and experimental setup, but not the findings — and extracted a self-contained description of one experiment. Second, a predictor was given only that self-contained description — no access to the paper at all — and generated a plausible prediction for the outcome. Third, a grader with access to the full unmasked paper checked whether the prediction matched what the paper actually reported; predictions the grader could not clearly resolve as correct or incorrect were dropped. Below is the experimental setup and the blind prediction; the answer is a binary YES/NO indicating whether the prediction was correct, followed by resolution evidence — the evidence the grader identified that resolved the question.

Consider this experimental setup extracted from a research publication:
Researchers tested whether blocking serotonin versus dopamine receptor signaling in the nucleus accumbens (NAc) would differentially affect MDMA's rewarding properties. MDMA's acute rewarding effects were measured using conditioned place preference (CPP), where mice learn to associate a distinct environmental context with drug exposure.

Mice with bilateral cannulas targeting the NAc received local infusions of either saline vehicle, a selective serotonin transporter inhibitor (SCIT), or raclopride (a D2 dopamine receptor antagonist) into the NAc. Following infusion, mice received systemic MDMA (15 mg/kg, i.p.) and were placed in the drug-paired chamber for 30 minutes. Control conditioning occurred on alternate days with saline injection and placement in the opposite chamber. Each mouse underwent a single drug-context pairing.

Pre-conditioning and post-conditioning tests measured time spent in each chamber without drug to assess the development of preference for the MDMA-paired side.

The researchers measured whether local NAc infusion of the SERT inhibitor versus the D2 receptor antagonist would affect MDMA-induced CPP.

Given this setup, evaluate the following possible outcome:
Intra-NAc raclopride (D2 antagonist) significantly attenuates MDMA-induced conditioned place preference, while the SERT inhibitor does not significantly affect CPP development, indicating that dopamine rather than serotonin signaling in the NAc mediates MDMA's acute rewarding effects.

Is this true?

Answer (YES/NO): YES